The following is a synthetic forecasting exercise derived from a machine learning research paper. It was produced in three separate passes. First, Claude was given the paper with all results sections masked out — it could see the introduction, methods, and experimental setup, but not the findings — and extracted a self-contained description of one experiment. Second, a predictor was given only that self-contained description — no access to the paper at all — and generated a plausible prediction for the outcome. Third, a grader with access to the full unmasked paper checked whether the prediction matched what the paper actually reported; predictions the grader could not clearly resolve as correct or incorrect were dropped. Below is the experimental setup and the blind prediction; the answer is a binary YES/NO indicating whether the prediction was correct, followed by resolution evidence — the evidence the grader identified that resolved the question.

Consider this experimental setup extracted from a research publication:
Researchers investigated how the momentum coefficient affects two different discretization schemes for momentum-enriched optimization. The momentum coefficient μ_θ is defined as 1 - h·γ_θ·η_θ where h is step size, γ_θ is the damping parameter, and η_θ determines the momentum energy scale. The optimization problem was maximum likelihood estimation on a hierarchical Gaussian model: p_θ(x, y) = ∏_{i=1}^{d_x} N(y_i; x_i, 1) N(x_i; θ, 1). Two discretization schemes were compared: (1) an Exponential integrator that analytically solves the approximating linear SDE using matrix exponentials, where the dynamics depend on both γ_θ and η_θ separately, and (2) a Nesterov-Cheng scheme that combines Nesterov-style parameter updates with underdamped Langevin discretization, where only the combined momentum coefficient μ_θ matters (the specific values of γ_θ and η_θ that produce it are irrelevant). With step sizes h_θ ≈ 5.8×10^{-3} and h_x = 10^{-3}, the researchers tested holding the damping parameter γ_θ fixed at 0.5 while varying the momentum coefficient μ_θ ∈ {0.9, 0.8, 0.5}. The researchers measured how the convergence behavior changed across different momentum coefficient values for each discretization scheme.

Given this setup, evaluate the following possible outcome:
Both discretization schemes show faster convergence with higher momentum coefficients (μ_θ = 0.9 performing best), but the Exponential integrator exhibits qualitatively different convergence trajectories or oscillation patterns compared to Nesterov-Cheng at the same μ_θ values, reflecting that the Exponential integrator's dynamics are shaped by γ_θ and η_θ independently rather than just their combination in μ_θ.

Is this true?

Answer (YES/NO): NO